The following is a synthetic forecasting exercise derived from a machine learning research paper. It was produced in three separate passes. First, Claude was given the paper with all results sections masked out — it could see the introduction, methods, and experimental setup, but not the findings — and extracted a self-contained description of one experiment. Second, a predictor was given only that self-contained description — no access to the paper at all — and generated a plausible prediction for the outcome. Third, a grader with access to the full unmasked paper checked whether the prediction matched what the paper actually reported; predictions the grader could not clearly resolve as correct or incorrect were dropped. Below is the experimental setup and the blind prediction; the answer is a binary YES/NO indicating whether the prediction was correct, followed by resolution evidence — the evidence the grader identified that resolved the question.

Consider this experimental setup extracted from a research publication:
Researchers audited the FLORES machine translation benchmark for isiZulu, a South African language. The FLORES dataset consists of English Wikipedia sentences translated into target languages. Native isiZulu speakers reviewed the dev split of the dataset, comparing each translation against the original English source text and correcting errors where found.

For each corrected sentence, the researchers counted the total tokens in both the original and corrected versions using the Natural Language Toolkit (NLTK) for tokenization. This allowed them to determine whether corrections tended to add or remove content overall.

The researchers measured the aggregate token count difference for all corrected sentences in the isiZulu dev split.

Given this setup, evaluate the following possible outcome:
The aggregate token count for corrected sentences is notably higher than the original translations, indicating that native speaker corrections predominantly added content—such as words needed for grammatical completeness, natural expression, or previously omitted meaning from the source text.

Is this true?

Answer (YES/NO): NO